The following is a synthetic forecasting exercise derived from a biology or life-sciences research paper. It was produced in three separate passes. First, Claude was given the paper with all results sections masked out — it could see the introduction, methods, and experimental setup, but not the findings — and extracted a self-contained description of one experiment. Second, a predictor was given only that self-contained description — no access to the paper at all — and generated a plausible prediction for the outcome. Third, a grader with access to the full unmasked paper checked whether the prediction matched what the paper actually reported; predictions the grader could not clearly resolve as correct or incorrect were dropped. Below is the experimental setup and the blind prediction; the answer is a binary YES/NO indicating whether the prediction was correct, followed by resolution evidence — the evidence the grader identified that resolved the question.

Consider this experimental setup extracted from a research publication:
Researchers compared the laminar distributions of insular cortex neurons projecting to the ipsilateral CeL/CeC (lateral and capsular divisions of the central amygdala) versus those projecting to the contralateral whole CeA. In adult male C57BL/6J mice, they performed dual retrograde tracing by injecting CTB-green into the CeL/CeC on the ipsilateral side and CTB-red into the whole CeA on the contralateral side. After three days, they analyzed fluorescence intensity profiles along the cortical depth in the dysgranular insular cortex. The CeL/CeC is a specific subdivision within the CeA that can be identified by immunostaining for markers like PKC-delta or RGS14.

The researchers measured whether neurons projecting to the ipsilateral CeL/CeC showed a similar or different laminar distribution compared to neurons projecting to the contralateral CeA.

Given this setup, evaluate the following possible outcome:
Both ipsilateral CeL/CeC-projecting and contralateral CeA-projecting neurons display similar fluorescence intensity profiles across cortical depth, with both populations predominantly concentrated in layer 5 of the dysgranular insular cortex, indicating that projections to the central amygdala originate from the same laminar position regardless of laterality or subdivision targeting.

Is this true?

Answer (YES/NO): NO